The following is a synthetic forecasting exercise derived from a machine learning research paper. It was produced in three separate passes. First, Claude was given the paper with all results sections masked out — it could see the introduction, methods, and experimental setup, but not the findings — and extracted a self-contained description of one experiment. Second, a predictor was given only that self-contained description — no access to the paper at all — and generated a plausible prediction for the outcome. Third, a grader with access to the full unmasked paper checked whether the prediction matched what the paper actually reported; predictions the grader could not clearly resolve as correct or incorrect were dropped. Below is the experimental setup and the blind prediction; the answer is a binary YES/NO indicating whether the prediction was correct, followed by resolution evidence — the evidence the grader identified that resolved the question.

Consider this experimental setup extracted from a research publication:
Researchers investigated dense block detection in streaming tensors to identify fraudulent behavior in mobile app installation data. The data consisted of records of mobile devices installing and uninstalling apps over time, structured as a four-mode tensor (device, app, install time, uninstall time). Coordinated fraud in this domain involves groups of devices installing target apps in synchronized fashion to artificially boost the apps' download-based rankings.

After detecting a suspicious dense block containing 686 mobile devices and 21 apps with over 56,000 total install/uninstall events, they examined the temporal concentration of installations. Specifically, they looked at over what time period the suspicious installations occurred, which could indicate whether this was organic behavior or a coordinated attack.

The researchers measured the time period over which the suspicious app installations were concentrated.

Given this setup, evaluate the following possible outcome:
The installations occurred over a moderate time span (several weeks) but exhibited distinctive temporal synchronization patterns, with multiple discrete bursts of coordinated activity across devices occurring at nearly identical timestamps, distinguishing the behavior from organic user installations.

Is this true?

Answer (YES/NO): NO